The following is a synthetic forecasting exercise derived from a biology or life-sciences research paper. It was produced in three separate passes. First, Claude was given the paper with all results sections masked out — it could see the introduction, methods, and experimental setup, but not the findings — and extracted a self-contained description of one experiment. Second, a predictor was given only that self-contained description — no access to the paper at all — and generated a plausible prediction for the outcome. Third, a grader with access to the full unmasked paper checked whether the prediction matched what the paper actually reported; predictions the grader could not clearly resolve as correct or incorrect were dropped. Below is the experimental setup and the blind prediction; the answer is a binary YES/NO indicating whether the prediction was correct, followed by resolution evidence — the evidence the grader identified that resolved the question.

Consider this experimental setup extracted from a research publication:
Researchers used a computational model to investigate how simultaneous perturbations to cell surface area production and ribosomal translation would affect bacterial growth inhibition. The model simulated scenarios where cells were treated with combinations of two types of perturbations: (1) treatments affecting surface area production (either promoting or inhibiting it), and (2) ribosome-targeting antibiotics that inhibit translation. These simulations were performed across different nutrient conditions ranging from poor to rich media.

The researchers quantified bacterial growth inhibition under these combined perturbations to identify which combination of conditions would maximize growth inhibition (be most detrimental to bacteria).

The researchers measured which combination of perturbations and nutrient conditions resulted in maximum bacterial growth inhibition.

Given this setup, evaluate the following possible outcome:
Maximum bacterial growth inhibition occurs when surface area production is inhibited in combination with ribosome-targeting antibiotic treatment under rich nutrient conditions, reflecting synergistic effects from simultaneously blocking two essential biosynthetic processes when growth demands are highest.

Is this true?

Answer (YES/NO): NO